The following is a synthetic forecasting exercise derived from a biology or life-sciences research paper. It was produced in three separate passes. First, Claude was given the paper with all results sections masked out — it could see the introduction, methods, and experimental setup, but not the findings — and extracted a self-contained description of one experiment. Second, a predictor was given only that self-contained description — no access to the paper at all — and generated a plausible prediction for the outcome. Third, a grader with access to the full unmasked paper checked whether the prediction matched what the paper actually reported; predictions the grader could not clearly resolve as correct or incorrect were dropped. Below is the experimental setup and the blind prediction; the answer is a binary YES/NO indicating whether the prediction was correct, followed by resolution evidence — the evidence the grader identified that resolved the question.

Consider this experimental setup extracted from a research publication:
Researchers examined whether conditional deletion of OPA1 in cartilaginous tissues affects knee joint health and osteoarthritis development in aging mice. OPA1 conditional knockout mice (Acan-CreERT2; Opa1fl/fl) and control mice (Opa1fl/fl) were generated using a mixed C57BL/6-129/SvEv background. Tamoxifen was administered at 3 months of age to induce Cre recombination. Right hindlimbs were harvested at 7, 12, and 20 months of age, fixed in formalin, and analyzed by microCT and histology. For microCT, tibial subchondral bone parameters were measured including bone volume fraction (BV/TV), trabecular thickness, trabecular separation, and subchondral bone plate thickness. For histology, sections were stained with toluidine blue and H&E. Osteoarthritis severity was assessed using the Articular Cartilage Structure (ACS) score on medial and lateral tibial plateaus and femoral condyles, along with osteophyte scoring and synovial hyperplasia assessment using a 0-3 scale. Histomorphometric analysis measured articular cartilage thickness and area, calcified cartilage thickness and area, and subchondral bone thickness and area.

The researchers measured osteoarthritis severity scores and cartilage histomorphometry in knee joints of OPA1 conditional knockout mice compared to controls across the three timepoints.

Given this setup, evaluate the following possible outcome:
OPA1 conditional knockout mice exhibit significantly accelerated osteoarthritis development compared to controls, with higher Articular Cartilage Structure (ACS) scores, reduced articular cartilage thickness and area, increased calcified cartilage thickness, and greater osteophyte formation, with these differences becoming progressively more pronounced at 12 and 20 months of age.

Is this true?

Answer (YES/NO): NO